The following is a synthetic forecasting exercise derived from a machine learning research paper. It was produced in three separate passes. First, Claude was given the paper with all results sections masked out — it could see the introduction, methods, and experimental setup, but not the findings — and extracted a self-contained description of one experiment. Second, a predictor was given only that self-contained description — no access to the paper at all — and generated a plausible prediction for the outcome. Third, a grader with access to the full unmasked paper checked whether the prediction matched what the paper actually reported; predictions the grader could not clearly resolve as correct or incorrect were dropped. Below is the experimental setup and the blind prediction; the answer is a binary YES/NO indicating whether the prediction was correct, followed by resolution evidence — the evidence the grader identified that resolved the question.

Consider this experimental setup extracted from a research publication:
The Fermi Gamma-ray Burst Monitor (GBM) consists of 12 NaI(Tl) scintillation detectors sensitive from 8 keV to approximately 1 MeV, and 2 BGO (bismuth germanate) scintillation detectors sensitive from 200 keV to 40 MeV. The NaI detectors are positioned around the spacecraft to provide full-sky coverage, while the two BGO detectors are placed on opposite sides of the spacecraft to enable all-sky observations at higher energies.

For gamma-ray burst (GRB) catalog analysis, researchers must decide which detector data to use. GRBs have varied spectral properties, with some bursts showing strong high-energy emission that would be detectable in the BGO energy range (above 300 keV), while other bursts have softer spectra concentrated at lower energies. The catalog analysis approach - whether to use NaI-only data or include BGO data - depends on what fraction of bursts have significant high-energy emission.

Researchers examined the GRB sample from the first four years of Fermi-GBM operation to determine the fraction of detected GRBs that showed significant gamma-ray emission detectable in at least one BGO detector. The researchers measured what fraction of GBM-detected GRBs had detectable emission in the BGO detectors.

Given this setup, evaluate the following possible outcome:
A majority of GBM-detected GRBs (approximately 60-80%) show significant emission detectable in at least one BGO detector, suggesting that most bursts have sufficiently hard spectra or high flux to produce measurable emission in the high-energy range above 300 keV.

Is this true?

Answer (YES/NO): NO